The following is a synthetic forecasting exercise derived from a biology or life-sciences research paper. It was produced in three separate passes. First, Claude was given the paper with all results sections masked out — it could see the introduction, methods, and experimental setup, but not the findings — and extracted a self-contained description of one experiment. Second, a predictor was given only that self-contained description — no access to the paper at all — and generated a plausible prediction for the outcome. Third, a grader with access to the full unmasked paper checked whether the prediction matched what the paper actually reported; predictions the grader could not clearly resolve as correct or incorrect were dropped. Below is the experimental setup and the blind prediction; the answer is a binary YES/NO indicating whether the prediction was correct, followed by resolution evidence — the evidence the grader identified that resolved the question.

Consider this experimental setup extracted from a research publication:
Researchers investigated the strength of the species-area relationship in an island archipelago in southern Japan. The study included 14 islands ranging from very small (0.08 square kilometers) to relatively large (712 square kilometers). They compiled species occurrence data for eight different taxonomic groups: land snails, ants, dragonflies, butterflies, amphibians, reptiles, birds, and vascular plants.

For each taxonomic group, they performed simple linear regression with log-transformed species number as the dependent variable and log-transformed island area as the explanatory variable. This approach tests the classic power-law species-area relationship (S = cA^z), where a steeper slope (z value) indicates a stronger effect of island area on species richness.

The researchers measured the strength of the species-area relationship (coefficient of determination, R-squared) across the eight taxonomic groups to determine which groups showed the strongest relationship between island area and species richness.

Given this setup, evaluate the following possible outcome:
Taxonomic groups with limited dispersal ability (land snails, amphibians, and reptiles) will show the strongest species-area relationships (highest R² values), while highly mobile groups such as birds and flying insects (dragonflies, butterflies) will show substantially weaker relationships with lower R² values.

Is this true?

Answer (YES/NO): NO